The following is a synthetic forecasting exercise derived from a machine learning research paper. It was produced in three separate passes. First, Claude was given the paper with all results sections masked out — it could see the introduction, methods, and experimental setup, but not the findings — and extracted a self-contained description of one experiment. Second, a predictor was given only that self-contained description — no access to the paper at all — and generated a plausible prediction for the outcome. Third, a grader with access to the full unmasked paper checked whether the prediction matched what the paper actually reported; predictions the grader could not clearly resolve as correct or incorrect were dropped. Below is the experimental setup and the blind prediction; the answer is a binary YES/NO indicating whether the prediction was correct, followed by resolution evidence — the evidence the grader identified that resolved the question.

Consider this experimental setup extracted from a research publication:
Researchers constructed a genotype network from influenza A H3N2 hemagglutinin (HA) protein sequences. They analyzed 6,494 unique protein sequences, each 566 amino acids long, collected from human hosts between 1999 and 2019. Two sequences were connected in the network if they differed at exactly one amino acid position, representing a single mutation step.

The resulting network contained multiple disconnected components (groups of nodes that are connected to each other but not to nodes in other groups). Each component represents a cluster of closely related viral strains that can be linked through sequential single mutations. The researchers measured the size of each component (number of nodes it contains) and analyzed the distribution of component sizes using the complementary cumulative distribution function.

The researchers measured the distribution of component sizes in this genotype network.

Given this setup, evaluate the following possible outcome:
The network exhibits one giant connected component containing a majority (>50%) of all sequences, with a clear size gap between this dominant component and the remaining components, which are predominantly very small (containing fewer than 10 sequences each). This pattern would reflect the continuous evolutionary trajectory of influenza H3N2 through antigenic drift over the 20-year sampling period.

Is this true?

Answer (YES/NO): NO